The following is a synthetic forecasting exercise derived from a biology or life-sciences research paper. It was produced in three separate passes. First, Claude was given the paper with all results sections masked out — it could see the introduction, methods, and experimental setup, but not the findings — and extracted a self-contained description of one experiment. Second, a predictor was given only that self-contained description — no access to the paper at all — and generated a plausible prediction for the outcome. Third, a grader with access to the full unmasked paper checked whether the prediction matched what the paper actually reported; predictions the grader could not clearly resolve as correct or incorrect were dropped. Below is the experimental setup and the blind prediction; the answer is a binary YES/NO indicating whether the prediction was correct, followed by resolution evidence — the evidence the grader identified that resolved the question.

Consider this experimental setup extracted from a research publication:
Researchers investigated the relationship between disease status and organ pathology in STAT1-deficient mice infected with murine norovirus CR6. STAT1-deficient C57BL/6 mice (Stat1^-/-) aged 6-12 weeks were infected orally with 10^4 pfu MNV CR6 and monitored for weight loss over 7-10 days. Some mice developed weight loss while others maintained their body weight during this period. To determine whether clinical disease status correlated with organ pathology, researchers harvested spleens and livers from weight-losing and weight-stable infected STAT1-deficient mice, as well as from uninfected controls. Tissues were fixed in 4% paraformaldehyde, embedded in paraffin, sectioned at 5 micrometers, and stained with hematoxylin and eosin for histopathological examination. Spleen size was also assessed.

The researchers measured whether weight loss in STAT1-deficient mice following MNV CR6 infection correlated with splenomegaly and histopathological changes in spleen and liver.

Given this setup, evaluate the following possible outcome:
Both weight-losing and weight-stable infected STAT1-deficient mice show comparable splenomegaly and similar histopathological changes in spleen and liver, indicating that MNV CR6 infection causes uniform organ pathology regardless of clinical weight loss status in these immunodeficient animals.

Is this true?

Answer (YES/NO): NO